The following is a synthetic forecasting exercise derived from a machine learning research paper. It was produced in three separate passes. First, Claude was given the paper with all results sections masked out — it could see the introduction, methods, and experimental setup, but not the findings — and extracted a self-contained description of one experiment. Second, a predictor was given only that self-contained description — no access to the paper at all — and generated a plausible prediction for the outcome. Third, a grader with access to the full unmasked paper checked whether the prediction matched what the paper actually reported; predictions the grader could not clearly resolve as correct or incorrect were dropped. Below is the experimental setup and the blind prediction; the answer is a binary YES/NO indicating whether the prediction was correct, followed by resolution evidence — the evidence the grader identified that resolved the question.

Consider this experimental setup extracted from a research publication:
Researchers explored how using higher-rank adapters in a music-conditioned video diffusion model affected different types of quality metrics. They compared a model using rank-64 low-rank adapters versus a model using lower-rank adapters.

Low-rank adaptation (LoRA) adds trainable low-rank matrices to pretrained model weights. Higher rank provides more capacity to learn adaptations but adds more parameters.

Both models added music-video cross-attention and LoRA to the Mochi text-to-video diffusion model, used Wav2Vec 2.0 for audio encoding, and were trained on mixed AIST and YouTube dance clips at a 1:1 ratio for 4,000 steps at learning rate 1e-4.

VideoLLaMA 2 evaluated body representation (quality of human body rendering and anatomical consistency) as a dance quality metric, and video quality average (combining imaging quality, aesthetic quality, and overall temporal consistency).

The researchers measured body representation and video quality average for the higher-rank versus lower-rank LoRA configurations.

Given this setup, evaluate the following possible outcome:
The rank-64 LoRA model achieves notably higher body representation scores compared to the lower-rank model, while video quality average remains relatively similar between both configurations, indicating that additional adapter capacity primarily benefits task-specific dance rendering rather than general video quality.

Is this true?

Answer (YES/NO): YES